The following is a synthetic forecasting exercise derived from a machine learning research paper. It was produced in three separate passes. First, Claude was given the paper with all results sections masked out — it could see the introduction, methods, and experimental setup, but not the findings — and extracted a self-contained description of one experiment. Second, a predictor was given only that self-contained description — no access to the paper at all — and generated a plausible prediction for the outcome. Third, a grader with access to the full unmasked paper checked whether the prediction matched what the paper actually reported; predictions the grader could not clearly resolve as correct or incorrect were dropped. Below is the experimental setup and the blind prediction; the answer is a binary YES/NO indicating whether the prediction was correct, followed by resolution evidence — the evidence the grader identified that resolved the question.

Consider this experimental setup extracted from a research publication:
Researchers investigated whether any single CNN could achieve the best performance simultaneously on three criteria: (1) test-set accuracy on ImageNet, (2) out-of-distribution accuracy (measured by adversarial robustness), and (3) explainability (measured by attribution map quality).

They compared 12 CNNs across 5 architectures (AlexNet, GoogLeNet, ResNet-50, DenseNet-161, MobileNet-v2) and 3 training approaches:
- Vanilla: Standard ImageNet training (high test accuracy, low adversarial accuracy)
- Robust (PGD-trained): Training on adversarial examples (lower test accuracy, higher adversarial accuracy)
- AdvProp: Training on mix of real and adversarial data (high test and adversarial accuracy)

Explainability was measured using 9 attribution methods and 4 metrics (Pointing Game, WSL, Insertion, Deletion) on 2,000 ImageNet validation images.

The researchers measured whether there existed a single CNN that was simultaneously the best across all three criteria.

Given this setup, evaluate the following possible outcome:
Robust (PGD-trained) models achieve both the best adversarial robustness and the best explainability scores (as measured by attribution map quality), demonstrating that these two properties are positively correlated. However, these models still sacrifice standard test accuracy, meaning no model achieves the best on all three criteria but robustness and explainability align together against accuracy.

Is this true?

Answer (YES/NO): NO